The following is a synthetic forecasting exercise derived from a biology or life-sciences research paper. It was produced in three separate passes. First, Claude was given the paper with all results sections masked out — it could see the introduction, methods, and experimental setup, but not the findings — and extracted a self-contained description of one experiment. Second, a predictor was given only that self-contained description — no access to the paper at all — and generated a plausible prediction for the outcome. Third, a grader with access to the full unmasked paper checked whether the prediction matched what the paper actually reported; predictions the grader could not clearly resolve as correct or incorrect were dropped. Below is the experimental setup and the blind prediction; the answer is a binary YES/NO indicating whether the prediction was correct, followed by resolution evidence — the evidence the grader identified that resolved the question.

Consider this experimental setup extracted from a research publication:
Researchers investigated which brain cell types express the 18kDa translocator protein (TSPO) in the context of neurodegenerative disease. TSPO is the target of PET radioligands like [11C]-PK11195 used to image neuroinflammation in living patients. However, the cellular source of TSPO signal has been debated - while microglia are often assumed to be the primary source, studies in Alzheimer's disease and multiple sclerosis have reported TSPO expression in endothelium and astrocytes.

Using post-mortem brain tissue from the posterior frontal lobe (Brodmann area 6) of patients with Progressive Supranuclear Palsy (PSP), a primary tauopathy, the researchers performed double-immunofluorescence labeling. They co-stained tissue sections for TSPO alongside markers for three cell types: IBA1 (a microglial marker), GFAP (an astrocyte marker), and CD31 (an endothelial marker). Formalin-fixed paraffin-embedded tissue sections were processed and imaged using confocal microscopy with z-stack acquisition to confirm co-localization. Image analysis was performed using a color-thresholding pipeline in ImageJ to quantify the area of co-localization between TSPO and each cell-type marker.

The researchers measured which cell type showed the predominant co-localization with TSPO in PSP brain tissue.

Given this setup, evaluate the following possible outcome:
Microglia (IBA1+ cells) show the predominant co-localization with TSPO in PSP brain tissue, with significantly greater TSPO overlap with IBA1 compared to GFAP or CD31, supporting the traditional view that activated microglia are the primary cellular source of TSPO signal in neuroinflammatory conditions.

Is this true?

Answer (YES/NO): NO